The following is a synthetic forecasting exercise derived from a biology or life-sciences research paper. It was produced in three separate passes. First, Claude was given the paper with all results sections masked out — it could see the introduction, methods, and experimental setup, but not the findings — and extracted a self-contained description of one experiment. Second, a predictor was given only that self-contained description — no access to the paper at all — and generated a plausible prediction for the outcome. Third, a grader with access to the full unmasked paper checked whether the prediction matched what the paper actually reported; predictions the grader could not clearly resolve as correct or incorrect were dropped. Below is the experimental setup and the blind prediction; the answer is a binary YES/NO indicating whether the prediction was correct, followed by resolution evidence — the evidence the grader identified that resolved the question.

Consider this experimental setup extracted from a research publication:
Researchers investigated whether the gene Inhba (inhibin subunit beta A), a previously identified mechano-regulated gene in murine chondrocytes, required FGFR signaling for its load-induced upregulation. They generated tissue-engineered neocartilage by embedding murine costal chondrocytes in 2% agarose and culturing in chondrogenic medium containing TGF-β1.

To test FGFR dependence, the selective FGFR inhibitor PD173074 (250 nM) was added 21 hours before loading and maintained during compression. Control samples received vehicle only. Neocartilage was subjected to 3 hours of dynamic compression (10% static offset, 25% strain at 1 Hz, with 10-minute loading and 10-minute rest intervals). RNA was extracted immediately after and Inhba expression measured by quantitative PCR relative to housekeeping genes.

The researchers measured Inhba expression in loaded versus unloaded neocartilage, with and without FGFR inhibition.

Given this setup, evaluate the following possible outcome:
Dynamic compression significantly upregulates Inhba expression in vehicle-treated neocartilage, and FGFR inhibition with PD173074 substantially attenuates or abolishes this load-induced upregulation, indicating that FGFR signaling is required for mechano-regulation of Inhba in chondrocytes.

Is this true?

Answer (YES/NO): NO